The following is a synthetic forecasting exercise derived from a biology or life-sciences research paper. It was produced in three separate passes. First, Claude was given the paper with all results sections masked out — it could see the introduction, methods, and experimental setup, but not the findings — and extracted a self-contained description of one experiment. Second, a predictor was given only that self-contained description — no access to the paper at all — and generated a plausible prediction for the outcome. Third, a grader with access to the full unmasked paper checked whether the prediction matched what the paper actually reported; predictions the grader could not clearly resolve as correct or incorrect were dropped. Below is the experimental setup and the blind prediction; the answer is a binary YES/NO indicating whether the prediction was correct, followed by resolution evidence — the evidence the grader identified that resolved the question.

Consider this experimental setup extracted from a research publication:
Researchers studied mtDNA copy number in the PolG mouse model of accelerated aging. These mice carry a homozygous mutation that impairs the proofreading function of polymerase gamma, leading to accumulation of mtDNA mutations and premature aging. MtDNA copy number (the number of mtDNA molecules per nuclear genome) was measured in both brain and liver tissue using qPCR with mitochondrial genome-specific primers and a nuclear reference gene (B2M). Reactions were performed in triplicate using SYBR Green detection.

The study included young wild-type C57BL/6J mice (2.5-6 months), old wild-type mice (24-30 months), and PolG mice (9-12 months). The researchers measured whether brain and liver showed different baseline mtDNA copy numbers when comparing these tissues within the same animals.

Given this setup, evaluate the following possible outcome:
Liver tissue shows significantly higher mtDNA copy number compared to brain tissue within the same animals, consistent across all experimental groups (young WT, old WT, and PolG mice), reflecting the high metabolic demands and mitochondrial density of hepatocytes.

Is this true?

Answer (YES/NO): YES